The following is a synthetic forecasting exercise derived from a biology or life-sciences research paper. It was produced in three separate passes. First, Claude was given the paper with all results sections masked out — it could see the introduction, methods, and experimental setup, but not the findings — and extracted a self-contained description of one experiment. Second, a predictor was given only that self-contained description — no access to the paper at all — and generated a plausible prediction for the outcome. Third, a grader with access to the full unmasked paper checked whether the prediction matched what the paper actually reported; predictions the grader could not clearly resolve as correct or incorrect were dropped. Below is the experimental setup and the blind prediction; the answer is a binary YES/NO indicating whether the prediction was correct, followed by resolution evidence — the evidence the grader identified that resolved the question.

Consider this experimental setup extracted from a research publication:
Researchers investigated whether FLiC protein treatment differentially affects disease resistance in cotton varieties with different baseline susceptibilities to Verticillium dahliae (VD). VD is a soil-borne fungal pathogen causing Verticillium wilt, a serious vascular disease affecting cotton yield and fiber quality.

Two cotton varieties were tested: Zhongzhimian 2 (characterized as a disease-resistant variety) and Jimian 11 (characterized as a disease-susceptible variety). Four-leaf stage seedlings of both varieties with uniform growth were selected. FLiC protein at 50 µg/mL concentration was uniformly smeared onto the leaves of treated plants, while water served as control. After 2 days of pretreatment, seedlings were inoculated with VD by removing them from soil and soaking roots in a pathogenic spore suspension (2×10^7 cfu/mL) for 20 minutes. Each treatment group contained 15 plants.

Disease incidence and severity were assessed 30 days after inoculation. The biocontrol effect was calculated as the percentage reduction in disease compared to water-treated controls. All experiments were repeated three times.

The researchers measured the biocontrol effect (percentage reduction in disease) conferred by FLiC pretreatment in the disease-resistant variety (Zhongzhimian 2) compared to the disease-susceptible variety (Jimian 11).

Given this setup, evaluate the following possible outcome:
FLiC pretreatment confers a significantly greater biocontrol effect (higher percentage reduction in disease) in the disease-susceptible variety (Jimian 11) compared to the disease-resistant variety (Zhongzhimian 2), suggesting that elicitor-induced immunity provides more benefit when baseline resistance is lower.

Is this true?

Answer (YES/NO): NO